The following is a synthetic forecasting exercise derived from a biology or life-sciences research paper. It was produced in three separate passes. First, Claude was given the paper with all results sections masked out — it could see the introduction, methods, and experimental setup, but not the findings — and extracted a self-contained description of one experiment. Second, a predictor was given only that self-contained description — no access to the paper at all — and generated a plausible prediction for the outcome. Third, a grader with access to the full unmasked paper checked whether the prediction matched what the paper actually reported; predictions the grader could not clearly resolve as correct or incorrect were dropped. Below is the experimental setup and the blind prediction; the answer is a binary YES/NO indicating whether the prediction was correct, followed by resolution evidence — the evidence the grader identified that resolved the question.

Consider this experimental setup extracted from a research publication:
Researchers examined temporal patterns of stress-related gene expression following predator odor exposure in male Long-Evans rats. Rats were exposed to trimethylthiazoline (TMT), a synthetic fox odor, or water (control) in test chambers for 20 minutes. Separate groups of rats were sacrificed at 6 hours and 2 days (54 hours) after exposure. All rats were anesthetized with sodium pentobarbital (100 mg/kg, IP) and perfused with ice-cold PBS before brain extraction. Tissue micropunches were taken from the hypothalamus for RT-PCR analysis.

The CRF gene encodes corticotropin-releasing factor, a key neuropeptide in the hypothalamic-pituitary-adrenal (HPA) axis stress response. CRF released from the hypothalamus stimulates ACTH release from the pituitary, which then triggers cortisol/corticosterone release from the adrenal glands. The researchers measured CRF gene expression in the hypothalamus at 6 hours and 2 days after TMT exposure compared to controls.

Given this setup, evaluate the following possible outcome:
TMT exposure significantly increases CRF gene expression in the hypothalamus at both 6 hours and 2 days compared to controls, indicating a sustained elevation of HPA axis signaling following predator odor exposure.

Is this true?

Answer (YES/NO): NO